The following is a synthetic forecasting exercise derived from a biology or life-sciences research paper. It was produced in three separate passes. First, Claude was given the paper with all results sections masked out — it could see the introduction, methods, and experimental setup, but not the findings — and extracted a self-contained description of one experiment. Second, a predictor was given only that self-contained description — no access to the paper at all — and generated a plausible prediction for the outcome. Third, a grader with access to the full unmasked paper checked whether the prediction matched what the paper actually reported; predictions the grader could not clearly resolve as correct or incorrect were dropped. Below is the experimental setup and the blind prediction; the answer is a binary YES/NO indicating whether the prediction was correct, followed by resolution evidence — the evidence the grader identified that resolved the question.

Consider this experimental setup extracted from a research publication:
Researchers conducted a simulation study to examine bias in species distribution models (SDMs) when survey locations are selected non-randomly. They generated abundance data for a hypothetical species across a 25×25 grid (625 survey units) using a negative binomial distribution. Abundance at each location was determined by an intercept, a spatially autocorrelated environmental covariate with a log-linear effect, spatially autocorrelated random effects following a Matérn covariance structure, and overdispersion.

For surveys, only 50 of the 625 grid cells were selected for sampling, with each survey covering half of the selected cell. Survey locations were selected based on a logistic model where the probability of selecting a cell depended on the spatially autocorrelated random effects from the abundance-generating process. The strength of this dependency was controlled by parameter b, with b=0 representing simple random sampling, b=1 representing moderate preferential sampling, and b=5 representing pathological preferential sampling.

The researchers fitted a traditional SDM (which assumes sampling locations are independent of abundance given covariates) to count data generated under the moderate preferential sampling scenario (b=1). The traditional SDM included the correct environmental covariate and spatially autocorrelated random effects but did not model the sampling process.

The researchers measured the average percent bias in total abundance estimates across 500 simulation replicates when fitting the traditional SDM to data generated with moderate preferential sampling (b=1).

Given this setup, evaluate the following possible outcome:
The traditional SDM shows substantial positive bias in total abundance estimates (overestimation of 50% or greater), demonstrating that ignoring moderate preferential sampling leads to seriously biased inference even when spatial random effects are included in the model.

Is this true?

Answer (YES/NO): NO